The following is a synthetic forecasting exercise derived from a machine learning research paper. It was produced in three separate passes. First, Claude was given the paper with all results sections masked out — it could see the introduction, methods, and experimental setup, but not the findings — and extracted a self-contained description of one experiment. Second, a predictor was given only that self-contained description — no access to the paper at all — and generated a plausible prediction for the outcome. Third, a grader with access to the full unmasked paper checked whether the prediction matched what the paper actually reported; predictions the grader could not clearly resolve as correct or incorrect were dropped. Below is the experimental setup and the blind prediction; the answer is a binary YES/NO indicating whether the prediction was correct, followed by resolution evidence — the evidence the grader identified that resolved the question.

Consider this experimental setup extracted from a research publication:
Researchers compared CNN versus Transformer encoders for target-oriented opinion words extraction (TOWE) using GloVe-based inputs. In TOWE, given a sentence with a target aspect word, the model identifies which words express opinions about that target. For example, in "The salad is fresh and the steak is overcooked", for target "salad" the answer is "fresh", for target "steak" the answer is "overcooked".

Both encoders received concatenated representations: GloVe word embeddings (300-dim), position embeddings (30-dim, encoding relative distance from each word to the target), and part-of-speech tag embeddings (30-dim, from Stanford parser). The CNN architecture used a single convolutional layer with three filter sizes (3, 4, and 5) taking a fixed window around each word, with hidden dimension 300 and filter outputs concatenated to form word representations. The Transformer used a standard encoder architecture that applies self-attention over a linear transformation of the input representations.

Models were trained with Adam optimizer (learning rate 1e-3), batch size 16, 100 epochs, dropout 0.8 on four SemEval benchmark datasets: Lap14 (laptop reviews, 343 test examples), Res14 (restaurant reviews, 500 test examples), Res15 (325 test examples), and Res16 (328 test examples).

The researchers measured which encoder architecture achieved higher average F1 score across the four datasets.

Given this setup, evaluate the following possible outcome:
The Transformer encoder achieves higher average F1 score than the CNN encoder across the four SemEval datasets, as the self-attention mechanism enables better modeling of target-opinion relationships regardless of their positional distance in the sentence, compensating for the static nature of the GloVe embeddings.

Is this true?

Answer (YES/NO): NO